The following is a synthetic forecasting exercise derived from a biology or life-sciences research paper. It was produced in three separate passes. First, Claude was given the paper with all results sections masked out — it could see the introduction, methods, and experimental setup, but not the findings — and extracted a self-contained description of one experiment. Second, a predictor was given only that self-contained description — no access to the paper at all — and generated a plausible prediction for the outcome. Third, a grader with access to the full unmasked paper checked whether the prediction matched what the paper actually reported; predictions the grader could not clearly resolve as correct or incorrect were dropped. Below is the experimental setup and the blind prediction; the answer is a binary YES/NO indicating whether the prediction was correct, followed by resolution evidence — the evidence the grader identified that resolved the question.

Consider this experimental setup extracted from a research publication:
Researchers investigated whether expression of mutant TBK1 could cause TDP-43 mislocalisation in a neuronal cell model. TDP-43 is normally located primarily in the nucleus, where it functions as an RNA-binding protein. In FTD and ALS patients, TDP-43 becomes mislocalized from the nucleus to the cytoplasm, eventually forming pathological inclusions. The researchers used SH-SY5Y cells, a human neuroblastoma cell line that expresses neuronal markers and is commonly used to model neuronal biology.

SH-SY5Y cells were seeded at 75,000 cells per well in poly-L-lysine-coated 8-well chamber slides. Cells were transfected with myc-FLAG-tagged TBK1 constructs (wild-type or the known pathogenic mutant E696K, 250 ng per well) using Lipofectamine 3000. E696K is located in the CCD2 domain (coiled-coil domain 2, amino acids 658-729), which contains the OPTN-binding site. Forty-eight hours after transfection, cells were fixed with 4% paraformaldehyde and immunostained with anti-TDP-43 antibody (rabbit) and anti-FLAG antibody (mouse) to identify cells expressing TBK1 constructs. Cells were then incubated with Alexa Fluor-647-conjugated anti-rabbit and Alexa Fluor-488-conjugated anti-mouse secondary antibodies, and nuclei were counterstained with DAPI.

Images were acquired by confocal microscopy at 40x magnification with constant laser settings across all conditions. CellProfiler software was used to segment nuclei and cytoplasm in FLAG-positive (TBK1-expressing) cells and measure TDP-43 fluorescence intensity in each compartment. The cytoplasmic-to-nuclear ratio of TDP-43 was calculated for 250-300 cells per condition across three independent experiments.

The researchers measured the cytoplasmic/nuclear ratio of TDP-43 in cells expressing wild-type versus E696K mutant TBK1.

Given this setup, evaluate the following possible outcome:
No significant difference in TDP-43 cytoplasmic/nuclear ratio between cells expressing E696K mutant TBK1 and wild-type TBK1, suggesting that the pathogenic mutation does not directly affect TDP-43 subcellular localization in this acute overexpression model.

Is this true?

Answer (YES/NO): NO